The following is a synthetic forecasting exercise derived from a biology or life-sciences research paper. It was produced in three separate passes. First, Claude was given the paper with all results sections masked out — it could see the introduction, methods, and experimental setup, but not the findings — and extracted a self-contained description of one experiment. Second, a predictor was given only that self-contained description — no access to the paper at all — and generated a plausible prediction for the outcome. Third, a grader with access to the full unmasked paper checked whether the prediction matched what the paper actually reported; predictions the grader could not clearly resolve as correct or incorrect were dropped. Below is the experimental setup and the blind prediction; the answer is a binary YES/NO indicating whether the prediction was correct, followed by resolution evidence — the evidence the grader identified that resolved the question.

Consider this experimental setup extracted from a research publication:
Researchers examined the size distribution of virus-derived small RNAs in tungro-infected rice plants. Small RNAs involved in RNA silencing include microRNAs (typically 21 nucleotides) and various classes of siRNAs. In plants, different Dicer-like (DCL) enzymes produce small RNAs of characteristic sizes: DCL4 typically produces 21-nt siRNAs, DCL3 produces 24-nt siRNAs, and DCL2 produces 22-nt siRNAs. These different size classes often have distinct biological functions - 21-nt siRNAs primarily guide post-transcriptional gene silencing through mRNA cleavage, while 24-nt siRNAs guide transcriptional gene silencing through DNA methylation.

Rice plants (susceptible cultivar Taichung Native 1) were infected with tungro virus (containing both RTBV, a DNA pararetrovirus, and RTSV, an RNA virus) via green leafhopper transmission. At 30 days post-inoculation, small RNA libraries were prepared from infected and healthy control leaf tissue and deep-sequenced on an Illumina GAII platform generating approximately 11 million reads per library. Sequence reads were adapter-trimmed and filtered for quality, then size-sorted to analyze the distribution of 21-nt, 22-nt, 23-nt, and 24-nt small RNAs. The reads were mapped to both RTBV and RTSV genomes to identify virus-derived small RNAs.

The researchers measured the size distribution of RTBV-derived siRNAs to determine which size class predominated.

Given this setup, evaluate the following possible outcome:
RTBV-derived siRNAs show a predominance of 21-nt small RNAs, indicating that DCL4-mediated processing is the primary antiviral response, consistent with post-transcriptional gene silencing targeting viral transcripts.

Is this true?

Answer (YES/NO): YES